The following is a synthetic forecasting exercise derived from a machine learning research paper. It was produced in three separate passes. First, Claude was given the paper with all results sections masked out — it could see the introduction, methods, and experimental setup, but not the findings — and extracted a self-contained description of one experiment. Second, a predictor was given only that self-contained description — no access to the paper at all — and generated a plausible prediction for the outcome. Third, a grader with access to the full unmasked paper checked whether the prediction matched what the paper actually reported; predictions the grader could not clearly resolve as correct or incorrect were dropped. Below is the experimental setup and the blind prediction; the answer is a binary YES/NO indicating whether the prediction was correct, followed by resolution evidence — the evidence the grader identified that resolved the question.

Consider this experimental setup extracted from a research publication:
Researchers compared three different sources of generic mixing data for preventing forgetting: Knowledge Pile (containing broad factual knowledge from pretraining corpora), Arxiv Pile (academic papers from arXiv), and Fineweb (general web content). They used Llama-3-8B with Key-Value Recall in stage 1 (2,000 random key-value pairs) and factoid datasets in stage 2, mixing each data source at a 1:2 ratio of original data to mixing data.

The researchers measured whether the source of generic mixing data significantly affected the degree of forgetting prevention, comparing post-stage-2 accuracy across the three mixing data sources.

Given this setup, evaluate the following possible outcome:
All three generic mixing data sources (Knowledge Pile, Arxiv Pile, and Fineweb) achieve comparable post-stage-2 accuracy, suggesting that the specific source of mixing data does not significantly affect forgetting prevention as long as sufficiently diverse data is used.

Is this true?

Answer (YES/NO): YES